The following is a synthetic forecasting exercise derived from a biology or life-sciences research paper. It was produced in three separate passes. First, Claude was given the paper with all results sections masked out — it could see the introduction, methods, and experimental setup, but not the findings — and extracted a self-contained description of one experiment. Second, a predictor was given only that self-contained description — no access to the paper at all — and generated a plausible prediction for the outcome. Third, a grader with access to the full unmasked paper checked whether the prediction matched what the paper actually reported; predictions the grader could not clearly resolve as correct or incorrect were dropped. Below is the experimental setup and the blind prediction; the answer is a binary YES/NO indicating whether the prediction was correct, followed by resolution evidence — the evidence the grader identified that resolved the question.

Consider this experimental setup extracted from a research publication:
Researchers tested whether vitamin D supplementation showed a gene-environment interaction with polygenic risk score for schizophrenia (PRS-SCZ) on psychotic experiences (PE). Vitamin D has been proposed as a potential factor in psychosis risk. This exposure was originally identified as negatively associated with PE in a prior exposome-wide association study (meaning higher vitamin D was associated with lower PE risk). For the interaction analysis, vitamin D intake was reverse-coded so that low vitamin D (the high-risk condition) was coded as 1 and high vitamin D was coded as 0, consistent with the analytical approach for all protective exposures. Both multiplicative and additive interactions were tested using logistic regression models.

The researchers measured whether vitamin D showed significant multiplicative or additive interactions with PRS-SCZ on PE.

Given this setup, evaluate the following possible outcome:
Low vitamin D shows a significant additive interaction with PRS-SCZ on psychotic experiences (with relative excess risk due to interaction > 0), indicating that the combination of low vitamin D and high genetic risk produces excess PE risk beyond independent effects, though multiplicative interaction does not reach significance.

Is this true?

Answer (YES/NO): NO